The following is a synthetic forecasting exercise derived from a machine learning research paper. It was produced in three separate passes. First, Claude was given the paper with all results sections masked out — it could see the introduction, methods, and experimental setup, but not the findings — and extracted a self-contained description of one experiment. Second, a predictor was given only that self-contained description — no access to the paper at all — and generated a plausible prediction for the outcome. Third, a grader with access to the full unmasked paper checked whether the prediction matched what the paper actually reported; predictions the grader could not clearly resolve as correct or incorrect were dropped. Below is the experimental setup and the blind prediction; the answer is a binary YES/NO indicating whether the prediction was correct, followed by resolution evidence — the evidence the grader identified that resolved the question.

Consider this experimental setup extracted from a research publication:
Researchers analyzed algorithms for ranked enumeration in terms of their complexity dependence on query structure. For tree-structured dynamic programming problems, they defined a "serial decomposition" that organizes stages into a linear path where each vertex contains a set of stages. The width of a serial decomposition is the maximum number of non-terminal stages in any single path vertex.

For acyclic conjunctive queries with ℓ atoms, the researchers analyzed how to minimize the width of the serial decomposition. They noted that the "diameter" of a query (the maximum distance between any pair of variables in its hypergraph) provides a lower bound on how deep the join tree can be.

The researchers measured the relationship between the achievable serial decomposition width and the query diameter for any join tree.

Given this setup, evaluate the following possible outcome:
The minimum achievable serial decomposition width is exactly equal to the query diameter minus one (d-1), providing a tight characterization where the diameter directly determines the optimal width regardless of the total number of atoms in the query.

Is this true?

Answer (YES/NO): NO